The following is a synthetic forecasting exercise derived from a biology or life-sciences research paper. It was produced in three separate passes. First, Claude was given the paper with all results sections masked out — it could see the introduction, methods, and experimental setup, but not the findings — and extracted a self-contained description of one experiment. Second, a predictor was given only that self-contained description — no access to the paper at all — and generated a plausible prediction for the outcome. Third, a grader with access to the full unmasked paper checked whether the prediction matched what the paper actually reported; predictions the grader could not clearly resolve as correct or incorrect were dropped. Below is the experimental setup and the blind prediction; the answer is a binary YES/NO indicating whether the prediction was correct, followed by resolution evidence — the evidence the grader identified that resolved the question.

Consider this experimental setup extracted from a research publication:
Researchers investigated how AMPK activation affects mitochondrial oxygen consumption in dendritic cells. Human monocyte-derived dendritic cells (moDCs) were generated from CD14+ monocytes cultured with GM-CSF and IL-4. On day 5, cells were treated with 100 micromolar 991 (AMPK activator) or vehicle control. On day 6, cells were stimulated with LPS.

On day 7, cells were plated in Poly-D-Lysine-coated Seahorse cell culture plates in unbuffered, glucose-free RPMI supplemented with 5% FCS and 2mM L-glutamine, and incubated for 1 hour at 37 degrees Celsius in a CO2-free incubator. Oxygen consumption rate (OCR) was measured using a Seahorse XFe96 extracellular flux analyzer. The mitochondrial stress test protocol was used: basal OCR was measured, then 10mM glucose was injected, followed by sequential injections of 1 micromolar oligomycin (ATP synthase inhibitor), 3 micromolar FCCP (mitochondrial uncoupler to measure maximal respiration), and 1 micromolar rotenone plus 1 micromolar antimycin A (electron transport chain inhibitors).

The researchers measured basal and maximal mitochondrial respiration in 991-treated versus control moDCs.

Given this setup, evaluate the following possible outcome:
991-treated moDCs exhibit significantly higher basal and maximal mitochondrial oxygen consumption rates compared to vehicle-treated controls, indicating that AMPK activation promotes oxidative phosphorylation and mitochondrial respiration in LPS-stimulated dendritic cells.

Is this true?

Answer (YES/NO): NO